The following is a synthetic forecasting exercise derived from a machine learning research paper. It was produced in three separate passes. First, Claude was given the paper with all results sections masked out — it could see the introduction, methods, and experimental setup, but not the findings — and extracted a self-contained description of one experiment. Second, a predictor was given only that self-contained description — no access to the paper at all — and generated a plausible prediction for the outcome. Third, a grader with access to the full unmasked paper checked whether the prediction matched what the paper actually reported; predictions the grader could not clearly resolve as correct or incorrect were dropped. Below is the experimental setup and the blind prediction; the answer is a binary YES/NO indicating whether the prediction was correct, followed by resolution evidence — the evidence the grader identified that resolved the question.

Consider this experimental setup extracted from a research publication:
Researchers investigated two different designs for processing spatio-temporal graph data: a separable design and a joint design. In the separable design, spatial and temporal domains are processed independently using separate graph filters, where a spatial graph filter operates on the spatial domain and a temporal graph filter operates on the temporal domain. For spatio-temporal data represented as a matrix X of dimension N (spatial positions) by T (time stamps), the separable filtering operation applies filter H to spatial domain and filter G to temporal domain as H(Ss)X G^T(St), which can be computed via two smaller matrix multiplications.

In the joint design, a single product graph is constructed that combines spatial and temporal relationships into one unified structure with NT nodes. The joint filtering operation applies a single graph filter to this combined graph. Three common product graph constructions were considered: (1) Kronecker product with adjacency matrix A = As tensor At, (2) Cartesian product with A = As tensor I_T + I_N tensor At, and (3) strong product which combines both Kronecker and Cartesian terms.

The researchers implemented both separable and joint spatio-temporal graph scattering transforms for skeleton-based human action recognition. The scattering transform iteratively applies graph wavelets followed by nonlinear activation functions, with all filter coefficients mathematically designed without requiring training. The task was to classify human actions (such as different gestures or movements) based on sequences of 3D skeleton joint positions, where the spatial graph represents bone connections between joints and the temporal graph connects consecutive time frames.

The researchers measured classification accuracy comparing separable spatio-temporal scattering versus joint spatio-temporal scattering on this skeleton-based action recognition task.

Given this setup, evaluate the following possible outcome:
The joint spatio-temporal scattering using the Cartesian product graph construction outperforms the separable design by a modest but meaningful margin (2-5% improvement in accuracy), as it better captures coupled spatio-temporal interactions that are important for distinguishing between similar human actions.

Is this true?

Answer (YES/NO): NO